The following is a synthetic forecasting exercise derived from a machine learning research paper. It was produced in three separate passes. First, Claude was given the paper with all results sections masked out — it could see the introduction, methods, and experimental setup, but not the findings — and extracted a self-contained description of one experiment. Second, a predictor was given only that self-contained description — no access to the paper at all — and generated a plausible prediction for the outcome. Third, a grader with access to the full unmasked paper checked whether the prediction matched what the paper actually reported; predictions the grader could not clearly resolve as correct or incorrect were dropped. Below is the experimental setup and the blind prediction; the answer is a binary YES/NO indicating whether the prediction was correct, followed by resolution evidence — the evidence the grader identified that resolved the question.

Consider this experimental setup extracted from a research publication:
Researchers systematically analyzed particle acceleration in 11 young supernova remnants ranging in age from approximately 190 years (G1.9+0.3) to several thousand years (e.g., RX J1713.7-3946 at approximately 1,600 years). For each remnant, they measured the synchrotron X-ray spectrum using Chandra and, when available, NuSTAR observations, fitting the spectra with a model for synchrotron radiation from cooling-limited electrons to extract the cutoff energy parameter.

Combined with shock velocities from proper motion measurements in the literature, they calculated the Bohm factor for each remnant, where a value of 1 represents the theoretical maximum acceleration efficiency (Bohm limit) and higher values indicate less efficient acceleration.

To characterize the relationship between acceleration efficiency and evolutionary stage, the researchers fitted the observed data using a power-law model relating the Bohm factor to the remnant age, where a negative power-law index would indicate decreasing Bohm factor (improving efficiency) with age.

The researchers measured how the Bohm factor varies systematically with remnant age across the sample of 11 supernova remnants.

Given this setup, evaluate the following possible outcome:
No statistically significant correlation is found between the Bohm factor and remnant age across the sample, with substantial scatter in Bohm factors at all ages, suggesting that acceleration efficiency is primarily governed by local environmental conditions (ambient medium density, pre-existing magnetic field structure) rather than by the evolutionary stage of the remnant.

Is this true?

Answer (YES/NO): NO